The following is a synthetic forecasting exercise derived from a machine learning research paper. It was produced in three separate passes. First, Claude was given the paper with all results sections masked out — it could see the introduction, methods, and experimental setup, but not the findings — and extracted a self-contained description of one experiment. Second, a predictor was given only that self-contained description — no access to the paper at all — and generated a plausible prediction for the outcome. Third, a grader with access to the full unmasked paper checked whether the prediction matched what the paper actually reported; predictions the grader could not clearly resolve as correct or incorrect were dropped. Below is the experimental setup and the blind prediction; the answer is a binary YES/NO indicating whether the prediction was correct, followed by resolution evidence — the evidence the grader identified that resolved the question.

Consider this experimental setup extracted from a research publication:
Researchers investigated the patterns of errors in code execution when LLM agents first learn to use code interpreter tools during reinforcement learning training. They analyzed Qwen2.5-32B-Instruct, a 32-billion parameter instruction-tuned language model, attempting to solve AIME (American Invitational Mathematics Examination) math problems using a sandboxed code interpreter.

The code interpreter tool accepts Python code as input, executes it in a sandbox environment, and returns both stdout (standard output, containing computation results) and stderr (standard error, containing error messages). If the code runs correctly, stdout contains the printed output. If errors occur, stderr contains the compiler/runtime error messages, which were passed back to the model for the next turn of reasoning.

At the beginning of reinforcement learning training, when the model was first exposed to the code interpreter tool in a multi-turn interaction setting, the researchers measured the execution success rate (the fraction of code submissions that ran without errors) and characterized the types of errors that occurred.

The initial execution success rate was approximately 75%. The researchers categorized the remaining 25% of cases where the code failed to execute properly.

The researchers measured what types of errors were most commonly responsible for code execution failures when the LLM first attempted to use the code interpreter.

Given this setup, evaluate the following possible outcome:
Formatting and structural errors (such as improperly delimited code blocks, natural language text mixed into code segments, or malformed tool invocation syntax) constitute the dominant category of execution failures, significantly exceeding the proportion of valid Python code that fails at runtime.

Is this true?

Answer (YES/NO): NO